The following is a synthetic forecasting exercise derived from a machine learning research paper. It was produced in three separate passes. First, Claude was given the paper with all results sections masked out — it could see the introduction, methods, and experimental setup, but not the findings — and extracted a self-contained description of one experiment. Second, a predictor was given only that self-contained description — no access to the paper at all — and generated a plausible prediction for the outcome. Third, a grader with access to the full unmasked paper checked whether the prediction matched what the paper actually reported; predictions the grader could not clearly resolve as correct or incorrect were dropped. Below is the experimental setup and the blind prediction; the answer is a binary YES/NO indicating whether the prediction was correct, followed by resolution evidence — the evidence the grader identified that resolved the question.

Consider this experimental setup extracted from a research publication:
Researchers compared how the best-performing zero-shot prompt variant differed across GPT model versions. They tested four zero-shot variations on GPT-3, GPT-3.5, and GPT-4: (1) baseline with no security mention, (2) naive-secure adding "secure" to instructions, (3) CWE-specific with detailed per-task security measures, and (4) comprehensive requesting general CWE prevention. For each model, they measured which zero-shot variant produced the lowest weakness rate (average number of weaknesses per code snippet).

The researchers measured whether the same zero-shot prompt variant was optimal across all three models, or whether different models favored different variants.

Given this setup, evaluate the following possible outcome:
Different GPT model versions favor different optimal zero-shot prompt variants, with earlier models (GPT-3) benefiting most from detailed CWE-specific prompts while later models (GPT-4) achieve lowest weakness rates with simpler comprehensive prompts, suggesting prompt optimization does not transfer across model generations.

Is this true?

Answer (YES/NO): YES